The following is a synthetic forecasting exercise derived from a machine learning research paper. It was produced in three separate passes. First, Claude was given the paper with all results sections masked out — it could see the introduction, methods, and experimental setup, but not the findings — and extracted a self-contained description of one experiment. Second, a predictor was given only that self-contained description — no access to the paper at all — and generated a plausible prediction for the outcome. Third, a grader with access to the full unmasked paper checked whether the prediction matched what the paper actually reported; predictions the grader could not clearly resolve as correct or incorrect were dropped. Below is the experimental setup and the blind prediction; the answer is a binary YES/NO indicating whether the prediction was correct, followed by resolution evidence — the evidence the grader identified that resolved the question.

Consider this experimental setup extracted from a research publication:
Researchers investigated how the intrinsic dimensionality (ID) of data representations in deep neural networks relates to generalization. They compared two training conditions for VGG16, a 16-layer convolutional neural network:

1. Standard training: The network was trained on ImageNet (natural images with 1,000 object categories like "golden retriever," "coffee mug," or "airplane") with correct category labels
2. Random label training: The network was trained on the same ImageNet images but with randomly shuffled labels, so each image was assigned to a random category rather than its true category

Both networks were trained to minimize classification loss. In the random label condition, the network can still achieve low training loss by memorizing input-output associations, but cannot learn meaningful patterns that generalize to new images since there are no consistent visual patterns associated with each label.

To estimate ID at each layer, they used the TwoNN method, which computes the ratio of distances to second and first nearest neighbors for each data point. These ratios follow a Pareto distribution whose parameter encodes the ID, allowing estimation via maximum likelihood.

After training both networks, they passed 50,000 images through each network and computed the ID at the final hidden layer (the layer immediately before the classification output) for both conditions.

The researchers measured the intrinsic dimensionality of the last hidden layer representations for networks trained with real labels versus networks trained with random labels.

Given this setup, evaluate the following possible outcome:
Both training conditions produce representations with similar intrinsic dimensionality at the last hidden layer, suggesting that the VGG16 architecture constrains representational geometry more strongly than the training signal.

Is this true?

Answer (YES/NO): NO